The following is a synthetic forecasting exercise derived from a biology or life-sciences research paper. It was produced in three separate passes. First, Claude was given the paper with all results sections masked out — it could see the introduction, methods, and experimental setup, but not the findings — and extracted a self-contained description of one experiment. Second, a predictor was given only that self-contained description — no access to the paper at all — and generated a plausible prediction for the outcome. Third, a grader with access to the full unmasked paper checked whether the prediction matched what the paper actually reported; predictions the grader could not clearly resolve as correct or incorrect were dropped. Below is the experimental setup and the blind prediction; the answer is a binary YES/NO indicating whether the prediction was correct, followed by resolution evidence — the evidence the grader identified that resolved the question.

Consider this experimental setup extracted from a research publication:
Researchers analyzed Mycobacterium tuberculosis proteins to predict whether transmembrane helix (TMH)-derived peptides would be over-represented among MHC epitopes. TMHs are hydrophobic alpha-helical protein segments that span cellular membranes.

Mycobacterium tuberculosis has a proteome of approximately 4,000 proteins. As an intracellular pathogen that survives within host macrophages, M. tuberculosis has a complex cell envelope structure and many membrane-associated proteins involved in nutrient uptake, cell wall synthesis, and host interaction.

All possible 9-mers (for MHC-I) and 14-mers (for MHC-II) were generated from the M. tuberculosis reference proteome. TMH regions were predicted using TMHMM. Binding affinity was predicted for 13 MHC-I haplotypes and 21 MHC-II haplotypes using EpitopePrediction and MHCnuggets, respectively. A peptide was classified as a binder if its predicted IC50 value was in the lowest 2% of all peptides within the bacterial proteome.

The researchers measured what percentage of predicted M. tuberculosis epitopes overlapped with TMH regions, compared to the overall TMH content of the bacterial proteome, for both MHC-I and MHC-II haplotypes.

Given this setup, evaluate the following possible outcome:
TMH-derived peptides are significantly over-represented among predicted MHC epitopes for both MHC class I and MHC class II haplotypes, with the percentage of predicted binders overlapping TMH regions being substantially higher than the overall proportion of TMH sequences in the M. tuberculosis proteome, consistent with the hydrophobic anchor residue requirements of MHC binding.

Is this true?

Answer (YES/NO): YES